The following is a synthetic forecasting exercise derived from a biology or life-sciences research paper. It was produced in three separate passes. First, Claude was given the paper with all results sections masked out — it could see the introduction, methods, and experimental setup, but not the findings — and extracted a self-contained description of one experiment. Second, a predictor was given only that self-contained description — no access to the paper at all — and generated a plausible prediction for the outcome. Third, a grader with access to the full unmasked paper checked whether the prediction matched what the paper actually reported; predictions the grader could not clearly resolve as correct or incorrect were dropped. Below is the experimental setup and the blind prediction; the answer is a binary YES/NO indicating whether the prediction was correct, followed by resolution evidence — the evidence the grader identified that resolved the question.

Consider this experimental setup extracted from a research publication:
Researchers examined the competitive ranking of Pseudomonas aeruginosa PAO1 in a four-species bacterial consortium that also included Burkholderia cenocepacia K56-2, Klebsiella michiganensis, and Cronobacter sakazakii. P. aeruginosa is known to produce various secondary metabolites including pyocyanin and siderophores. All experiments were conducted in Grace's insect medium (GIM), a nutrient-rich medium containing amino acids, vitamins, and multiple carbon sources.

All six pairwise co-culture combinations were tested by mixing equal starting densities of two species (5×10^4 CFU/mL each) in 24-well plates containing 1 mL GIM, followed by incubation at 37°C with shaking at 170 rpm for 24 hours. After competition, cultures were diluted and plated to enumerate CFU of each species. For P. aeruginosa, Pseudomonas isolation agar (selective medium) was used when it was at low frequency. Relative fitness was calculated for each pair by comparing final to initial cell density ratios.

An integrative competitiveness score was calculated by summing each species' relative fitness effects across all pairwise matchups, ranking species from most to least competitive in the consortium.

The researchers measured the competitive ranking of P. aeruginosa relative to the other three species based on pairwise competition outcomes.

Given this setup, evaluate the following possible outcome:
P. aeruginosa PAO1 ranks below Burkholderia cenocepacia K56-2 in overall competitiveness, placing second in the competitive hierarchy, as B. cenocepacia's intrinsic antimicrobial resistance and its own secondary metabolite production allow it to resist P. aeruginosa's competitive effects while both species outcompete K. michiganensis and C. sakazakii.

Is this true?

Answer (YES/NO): NO